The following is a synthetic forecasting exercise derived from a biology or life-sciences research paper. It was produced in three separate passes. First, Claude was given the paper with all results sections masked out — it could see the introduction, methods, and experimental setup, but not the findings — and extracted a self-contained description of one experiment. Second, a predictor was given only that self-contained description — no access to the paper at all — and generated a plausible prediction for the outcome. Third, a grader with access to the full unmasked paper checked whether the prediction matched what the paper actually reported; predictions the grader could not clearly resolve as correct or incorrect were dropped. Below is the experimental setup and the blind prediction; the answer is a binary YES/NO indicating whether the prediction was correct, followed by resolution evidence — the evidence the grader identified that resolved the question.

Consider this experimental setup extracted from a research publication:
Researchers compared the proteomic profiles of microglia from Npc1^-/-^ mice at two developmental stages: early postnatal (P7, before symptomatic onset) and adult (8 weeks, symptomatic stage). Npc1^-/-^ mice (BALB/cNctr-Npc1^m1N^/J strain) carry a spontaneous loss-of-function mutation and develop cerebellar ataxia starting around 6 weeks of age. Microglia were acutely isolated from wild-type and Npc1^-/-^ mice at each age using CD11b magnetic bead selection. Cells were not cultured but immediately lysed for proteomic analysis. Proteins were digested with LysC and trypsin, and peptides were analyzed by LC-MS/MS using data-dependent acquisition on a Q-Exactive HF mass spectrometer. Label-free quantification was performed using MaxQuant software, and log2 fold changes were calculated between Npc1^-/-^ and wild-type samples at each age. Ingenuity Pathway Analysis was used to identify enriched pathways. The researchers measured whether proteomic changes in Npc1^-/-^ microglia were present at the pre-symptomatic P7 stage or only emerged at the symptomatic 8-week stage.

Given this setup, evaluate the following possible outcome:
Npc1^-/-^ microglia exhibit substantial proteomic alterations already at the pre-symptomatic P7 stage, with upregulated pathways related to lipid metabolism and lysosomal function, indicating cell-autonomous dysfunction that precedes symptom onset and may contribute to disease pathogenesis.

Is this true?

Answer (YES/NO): YES